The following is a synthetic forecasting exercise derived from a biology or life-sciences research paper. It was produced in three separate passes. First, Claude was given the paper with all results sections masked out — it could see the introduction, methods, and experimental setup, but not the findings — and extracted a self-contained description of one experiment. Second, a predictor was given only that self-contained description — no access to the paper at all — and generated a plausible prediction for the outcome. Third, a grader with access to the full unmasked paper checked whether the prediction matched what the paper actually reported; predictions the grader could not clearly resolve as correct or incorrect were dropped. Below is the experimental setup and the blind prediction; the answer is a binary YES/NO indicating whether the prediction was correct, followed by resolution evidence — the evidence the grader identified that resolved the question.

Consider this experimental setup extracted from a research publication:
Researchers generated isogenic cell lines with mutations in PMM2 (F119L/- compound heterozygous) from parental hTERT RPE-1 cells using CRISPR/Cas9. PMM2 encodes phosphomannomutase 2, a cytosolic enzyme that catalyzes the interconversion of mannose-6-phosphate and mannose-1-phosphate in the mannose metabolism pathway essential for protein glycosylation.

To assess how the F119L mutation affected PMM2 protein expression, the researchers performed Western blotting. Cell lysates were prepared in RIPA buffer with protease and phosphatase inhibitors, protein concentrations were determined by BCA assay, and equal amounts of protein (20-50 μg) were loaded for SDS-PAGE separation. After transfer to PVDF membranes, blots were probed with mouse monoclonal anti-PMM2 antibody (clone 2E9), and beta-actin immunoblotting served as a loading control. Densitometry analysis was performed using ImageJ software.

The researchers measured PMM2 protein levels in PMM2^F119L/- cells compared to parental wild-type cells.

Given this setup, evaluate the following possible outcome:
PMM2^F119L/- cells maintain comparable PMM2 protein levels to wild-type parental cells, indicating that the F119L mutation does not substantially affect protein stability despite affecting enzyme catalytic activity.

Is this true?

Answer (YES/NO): NO